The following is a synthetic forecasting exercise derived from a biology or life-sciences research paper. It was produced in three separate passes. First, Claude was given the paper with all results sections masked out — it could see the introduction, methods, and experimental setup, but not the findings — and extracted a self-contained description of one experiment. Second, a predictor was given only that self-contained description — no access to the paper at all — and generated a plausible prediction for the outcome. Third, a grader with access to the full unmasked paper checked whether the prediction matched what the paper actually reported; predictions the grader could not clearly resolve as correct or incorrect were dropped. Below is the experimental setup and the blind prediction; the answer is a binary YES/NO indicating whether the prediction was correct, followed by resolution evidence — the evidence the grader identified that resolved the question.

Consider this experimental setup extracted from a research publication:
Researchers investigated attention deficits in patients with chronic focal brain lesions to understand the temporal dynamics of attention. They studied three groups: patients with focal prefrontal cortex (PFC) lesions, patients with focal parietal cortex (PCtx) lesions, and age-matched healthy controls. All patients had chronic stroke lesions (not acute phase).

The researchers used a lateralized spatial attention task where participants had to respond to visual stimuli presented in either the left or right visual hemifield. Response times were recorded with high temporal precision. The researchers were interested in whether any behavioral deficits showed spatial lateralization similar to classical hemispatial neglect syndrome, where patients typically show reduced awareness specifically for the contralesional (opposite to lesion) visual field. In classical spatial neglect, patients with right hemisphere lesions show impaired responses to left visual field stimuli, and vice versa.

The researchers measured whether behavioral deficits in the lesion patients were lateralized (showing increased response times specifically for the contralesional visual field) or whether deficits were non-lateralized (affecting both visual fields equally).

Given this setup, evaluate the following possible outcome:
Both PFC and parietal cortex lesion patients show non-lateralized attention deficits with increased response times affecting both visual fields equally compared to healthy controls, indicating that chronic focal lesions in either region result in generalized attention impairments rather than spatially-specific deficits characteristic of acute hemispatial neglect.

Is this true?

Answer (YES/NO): YES